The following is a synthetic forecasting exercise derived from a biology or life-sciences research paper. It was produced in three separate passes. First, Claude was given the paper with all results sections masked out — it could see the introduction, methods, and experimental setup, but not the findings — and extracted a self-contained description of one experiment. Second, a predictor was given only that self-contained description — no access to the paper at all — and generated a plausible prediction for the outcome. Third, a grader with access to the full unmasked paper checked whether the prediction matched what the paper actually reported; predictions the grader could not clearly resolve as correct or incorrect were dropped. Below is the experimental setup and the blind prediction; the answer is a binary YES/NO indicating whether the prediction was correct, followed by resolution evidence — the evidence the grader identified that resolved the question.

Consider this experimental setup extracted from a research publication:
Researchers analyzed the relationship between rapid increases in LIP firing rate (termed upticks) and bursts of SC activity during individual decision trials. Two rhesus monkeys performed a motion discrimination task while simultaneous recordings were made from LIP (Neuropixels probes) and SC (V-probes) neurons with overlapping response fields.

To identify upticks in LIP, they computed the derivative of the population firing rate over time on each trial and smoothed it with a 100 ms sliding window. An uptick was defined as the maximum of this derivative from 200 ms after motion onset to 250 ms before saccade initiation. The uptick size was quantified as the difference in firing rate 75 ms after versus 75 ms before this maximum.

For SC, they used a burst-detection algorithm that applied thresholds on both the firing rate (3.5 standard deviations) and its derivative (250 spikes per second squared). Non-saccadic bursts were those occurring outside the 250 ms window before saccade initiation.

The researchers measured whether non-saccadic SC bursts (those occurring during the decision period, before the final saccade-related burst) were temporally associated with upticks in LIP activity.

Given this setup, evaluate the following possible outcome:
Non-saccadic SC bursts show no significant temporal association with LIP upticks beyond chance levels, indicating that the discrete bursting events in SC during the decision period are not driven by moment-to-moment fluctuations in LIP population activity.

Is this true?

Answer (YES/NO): NO